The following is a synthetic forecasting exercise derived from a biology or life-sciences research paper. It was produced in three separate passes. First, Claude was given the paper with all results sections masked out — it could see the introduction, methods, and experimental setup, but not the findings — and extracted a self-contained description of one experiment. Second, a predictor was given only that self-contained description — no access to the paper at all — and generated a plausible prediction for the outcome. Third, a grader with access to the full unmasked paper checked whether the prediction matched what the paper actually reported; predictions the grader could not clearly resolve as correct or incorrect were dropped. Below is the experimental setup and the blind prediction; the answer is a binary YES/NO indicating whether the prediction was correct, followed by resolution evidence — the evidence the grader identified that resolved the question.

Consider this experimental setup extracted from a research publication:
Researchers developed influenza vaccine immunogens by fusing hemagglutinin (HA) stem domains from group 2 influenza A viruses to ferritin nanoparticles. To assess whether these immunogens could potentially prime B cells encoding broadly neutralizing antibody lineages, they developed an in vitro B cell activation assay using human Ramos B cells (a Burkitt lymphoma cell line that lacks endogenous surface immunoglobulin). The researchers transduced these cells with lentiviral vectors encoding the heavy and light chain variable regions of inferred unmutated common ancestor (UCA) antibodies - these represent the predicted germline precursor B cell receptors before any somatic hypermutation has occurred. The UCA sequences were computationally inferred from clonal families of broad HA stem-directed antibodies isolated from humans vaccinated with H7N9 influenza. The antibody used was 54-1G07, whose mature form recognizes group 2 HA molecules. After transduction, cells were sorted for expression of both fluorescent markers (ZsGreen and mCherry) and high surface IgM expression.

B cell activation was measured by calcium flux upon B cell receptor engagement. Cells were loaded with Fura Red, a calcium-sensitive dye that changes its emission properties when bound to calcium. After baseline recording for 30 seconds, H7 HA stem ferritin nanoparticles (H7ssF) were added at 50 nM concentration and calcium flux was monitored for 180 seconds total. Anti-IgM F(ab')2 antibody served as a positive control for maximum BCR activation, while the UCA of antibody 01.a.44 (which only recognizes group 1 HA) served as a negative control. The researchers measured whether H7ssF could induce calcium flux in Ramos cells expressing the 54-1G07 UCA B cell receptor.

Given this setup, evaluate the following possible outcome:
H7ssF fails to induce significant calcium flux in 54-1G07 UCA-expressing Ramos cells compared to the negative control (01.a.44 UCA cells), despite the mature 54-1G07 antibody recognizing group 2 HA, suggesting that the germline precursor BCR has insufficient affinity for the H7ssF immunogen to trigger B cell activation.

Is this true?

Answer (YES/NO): NO